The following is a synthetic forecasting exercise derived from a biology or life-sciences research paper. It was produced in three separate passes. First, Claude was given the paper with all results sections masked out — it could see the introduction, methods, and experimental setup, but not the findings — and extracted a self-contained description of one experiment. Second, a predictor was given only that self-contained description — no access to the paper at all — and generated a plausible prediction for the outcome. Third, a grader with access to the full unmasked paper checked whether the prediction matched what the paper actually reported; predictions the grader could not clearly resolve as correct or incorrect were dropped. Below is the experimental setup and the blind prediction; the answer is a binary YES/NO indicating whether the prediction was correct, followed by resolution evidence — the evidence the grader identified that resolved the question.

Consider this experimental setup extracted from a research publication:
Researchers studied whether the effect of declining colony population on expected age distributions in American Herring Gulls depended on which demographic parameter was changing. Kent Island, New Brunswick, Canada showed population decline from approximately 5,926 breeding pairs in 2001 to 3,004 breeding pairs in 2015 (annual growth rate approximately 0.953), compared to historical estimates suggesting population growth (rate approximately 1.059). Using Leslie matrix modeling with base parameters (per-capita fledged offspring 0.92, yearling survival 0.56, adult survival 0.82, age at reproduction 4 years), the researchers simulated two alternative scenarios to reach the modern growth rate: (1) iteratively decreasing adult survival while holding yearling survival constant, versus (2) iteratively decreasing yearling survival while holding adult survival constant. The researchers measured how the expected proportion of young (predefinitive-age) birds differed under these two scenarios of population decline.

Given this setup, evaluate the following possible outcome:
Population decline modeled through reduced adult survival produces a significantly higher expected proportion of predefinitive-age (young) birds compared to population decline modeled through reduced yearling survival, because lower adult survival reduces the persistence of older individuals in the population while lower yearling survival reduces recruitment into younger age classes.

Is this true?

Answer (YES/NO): YES